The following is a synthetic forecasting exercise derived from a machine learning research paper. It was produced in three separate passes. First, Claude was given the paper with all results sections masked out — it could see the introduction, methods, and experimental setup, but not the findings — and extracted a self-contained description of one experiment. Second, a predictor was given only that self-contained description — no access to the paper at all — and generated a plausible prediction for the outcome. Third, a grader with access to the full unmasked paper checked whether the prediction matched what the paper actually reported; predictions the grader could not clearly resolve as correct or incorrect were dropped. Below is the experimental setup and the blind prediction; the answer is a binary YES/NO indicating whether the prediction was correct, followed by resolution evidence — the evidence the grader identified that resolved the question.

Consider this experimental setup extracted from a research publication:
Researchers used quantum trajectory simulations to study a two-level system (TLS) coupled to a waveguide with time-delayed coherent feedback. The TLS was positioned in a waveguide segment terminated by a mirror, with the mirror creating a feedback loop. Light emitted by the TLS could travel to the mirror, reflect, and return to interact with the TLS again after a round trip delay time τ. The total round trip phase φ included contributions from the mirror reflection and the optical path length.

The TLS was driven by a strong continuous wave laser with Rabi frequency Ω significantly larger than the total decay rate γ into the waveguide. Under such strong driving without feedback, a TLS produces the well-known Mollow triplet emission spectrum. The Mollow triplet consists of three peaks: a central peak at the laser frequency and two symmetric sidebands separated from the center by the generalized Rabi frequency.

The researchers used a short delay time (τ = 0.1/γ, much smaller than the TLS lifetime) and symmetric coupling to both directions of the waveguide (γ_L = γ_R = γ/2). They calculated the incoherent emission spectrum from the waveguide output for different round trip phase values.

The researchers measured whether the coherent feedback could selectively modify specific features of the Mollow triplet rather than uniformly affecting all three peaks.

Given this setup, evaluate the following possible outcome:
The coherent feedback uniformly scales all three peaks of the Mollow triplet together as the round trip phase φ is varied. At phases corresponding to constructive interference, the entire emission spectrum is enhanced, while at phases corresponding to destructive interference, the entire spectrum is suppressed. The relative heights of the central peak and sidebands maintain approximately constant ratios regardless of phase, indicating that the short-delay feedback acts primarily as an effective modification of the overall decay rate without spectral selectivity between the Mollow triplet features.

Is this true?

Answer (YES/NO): NO